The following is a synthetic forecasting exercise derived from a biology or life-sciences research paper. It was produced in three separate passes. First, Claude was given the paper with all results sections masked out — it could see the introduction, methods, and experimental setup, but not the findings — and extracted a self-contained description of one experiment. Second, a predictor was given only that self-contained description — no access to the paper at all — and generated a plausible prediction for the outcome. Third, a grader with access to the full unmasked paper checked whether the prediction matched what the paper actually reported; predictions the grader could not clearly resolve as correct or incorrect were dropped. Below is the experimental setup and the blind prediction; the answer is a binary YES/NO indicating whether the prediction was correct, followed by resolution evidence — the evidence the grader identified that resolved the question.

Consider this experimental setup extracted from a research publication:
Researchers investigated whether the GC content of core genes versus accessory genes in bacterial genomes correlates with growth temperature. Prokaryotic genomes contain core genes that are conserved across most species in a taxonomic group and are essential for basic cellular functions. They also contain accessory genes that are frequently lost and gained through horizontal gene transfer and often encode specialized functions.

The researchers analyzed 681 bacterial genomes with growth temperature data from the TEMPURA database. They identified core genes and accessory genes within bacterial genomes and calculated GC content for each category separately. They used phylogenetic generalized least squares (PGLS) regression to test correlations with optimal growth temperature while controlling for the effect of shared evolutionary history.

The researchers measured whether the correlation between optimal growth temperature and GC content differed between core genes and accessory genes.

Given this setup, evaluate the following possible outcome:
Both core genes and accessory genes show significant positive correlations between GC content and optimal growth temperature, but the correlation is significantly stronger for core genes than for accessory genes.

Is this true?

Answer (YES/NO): NO